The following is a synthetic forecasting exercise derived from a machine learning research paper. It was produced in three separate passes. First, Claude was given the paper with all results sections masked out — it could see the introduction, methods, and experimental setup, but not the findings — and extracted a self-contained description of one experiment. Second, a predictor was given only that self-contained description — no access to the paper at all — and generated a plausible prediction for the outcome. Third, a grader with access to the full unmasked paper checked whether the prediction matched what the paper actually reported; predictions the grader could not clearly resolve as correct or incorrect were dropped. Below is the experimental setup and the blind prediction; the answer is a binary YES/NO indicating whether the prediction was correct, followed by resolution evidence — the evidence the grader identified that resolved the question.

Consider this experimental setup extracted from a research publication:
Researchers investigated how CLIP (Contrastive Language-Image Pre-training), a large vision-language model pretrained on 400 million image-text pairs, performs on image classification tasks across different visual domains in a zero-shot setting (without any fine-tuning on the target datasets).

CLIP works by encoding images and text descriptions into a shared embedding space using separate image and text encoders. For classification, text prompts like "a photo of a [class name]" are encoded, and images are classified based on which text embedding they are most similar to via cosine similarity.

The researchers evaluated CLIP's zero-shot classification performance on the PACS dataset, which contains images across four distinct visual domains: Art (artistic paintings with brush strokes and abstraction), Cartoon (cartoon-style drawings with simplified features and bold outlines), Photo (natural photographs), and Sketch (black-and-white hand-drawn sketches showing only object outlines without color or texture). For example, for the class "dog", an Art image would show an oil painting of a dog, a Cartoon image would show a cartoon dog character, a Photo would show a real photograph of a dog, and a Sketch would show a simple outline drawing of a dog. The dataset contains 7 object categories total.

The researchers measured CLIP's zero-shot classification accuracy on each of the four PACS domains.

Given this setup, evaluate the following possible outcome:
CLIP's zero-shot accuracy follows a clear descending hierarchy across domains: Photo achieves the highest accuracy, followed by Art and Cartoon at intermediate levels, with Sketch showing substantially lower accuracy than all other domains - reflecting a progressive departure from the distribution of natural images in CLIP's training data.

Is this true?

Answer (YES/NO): NO